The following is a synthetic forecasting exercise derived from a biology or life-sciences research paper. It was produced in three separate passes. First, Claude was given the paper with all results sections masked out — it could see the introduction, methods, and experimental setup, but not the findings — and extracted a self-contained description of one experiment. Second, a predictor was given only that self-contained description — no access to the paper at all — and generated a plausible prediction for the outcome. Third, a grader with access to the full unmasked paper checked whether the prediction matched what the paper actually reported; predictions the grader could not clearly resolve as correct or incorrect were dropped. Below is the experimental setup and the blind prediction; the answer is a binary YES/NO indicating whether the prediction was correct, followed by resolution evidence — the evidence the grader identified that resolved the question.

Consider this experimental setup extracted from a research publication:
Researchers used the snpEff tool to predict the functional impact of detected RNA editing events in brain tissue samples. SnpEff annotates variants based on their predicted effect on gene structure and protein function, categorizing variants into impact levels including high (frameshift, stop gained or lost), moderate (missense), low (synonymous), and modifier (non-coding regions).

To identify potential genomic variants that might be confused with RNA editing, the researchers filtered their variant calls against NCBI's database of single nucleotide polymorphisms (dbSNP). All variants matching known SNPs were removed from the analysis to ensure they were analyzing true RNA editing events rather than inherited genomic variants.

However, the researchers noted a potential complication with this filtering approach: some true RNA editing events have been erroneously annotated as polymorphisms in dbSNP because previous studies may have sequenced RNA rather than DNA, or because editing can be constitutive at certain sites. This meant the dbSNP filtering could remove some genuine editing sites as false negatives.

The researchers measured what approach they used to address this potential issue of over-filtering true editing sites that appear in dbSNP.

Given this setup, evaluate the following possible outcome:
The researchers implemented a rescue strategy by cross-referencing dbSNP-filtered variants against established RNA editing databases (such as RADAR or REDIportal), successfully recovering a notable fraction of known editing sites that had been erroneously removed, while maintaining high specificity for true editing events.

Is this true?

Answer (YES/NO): NO